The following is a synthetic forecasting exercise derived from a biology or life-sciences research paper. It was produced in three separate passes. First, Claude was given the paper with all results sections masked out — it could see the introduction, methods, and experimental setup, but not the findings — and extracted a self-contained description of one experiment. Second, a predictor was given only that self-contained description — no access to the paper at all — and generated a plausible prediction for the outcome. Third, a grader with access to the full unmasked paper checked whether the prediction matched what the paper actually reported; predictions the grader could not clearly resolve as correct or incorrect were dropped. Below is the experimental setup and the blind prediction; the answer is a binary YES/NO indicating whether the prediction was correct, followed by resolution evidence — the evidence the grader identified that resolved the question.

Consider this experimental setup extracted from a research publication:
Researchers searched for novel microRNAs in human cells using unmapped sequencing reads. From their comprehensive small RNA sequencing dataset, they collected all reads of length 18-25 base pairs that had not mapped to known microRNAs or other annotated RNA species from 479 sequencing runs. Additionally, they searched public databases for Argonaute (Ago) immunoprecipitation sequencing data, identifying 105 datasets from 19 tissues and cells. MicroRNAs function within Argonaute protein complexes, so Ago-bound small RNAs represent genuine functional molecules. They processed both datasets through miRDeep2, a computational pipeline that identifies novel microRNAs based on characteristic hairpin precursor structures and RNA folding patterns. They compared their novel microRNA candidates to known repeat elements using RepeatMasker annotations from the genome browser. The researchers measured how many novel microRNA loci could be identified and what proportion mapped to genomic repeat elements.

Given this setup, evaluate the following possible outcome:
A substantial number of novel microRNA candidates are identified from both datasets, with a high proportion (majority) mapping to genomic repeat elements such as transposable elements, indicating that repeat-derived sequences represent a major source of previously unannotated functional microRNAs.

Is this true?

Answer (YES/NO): NO